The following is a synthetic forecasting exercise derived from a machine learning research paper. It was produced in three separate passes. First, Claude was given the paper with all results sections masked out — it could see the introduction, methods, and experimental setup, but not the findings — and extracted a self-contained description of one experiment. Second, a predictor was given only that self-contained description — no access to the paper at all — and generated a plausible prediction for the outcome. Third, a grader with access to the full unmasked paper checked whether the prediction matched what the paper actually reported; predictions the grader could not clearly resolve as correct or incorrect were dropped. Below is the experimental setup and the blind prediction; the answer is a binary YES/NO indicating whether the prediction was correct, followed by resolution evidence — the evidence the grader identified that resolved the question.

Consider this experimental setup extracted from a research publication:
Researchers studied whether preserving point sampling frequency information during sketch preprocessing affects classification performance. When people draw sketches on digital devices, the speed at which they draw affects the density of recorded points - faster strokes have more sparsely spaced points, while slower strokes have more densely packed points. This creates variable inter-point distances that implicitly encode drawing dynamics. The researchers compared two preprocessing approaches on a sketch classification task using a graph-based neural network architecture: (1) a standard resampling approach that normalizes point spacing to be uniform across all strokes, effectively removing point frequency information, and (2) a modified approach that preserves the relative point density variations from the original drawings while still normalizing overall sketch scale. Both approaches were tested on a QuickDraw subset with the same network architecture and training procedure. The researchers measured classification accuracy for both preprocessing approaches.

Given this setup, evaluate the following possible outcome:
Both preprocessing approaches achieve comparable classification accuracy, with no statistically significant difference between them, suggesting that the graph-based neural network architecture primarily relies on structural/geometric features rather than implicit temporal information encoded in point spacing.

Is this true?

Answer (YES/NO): NO